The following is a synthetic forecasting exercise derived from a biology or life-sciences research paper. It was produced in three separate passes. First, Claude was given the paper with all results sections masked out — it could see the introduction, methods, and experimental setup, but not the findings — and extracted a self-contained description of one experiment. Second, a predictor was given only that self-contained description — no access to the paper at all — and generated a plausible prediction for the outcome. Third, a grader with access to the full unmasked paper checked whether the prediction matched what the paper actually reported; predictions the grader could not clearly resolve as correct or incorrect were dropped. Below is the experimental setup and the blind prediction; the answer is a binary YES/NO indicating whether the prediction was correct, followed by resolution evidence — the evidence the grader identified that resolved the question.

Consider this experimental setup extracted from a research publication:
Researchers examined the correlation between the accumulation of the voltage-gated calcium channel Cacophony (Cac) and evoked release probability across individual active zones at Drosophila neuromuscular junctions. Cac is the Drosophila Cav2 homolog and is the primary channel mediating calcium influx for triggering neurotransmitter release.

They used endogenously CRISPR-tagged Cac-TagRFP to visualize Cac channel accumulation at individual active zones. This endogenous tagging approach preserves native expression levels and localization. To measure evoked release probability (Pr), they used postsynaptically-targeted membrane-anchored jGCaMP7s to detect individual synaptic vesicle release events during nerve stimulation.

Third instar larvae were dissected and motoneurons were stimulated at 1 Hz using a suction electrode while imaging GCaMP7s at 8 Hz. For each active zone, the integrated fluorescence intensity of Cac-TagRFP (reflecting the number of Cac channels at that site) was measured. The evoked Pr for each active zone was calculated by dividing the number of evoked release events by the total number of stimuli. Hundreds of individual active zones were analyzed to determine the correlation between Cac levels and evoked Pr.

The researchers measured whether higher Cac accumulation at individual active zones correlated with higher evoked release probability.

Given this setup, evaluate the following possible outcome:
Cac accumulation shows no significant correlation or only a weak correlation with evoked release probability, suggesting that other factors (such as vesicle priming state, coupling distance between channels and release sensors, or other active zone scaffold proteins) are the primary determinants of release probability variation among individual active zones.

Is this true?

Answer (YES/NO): NO